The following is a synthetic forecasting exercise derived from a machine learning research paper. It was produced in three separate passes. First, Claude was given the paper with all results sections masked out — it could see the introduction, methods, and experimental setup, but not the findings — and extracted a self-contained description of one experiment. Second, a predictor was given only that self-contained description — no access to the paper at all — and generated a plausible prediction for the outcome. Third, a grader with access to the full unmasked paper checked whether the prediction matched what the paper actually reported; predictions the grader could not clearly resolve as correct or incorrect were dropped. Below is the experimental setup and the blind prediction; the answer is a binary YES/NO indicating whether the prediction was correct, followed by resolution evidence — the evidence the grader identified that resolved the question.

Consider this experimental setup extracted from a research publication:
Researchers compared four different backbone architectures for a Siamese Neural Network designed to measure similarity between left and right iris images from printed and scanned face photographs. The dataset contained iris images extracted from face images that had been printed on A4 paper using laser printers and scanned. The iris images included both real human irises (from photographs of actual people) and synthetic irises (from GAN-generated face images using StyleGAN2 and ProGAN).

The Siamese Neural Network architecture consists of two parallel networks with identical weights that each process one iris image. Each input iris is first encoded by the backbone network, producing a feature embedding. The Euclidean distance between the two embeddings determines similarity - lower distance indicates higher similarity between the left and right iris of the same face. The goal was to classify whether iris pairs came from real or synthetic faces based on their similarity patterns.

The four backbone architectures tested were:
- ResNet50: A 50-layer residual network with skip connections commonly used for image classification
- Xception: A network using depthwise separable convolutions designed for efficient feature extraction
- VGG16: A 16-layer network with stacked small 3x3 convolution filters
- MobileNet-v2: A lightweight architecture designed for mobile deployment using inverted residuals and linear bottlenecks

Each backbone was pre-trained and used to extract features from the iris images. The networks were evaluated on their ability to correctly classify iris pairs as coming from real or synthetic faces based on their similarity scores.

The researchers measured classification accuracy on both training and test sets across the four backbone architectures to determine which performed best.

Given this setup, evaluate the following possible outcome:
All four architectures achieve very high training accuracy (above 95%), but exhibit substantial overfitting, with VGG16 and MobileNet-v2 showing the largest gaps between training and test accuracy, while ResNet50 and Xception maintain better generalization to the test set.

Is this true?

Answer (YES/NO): NO